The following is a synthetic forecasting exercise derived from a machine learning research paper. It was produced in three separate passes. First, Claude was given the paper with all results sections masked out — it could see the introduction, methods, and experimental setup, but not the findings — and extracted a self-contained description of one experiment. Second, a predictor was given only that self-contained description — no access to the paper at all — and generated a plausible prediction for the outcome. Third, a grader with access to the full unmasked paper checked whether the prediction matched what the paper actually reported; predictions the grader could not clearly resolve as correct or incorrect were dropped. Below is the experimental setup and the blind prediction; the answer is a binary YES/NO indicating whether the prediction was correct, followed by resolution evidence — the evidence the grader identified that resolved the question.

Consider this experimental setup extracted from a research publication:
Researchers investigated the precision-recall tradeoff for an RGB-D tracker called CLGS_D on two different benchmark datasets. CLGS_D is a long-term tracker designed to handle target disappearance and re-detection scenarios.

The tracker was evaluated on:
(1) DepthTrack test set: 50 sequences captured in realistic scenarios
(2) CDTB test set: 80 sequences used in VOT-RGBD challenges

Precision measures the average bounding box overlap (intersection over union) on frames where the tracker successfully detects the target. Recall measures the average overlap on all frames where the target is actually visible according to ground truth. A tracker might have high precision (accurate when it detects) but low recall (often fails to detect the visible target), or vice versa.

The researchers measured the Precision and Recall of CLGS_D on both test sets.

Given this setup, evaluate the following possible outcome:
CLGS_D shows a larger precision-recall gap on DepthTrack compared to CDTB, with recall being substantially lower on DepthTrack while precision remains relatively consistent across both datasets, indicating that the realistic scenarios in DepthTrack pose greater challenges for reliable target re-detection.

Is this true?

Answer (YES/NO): NO